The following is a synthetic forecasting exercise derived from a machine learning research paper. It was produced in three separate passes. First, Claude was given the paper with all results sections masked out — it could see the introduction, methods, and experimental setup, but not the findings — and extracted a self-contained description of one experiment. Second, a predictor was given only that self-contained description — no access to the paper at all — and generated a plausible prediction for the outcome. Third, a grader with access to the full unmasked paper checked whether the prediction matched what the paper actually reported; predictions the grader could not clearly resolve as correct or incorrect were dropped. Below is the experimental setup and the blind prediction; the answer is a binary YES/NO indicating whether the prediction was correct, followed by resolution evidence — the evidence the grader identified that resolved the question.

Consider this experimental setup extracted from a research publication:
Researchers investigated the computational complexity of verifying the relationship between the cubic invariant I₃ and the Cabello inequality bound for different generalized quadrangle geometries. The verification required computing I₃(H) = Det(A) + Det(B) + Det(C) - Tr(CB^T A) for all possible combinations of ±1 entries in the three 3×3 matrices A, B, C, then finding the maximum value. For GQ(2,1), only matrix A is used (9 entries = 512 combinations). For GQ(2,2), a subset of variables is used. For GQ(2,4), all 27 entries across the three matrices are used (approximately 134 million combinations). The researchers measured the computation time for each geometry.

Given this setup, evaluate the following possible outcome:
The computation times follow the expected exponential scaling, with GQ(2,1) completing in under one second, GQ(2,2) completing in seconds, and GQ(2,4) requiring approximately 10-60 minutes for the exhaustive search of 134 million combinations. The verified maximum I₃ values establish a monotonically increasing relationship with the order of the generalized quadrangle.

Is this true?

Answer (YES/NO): NO